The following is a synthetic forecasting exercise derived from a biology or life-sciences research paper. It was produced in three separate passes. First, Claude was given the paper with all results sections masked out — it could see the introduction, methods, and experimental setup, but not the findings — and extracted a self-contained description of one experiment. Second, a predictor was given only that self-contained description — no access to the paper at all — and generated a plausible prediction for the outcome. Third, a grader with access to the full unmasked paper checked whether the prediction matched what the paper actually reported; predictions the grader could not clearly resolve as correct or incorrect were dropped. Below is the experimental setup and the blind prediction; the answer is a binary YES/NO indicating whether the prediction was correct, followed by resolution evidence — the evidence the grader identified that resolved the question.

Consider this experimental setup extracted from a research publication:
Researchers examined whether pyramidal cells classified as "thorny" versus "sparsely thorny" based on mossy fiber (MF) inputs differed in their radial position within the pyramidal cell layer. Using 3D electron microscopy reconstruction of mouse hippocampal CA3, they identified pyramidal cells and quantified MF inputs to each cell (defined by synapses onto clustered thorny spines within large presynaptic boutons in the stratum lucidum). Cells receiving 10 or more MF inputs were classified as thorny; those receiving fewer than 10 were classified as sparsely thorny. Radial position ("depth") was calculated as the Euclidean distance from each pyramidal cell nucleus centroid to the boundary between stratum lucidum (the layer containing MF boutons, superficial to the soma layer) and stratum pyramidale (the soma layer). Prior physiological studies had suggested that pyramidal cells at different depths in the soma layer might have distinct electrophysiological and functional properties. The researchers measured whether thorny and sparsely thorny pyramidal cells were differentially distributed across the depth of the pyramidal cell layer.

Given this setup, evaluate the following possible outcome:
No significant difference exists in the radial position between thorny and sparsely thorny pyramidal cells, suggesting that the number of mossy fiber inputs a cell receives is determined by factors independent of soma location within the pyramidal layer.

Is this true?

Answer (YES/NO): NO